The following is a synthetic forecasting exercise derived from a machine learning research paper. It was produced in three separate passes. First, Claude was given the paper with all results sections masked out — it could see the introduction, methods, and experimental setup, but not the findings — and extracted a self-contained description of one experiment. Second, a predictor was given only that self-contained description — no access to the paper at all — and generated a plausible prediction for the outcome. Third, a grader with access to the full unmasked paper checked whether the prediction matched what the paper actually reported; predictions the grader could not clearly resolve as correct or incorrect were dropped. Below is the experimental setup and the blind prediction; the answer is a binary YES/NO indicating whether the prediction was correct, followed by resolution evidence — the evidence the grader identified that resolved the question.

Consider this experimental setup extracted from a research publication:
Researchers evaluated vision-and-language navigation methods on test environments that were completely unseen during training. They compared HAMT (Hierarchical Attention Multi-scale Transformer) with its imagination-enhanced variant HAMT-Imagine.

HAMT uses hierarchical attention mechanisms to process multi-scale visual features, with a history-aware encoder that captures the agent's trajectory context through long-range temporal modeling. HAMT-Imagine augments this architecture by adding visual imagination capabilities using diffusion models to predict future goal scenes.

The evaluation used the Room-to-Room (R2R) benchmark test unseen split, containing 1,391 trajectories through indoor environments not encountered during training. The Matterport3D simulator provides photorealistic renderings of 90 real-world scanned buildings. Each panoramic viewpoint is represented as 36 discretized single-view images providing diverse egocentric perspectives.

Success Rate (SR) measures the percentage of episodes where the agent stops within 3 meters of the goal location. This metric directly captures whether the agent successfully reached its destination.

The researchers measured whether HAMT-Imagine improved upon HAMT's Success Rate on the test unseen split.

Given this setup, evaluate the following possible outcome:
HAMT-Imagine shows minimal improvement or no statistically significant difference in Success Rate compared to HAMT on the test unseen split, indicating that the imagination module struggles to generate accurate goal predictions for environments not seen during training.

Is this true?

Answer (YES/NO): YES